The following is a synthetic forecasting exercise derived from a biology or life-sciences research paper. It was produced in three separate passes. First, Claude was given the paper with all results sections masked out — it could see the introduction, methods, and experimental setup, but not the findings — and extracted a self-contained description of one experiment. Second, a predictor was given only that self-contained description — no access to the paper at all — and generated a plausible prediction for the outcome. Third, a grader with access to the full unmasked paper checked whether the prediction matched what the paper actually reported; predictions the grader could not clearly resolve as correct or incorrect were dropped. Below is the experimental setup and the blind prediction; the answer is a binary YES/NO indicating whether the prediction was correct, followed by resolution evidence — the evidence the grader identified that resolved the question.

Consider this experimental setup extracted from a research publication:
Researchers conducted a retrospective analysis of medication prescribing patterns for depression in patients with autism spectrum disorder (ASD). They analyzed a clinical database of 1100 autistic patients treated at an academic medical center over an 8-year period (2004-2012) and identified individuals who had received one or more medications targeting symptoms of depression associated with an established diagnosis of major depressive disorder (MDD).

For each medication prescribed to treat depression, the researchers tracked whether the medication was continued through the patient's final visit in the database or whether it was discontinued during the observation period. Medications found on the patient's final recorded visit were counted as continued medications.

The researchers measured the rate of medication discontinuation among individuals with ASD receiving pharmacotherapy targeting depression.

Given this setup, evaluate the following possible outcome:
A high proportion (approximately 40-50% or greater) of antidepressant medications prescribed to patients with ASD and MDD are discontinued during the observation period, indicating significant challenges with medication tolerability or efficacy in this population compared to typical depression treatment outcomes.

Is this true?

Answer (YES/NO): YES